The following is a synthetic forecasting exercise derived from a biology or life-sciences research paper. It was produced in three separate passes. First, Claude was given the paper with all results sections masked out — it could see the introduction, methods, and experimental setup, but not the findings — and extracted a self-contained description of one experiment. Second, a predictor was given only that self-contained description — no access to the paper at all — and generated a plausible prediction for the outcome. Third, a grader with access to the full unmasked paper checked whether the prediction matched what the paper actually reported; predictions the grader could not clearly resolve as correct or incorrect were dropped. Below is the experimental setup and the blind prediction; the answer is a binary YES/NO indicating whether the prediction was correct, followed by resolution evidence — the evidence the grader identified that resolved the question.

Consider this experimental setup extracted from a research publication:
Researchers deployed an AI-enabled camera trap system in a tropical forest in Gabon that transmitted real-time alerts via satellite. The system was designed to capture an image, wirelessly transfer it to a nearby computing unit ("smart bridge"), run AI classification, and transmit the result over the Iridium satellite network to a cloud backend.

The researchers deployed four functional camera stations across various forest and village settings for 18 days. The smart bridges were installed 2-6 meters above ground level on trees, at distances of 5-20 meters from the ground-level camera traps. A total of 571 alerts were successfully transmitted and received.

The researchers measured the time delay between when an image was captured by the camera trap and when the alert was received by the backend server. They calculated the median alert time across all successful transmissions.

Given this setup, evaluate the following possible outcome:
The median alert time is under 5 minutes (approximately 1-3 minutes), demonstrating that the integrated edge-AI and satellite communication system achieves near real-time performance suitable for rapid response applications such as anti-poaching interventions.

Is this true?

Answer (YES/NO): NO